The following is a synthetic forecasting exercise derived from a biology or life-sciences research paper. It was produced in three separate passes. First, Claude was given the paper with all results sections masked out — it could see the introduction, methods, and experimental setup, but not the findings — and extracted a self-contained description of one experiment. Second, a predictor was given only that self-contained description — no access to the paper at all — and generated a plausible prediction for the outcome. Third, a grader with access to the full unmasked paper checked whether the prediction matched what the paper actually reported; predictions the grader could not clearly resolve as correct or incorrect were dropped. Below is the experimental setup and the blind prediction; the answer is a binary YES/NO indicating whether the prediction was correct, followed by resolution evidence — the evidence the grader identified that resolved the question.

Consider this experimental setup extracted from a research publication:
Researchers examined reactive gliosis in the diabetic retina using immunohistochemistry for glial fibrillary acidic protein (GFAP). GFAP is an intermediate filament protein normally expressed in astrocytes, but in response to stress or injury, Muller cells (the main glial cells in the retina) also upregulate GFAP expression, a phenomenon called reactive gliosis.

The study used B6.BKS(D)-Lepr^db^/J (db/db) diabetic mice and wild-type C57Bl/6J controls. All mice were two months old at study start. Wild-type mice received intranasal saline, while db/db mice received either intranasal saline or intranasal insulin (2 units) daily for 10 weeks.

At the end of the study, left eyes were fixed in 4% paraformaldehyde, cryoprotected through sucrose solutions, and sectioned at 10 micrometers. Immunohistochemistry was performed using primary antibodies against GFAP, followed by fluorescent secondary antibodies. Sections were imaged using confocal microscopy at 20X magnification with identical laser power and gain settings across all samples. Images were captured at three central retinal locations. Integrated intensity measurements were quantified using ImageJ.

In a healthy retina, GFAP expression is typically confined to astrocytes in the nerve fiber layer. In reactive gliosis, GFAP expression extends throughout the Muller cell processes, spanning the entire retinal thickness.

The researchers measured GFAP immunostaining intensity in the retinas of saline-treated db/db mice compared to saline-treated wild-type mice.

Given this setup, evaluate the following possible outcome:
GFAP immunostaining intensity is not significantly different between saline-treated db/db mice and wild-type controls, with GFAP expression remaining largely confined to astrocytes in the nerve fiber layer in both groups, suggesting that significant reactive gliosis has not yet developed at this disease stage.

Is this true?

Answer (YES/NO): NO